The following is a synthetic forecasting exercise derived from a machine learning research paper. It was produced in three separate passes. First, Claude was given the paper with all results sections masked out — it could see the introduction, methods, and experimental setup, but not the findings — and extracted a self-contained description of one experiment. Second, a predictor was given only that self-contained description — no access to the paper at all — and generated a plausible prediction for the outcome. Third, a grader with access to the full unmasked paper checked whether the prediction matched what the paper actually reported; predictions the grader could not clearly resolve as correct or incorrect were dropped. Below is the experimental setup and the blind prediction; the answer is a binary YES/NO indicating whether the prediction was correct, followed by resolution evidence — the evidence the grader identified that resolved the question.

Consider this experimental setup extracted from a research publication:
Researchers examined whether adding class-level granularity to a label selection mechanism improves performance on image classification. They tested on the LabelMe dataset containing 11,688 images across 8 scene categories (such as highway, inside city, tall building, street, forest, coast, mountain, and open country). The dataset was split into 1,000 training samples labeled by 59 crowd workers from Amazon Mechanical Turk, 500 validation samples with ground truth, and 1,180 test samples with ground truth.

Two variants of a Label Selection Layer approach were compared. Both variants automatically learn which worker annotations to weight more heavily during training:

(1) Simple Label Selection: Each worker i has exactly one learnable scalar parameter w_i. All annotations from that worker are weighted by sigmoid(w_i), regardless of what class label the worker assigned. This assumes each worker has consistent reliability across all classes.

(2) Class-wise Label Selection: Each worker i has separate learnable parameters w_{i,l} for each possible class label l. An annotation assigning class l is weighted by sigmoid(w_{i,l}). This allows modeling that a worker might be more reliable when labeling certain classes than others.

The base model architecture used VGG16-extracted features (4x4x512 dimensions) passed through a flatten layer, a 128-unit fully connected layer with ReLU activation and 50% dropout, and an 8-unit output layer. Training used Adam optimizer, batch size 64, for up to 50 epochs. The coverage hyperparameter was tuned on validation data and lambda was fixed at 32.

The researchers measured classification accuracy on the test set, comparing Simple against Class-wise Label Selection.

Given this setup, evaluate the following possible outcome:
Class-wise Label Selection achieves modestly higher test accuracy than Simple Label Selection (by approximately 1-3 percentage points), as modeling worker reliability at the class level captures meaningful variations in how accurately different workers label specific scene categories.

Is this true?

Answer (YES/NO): NO